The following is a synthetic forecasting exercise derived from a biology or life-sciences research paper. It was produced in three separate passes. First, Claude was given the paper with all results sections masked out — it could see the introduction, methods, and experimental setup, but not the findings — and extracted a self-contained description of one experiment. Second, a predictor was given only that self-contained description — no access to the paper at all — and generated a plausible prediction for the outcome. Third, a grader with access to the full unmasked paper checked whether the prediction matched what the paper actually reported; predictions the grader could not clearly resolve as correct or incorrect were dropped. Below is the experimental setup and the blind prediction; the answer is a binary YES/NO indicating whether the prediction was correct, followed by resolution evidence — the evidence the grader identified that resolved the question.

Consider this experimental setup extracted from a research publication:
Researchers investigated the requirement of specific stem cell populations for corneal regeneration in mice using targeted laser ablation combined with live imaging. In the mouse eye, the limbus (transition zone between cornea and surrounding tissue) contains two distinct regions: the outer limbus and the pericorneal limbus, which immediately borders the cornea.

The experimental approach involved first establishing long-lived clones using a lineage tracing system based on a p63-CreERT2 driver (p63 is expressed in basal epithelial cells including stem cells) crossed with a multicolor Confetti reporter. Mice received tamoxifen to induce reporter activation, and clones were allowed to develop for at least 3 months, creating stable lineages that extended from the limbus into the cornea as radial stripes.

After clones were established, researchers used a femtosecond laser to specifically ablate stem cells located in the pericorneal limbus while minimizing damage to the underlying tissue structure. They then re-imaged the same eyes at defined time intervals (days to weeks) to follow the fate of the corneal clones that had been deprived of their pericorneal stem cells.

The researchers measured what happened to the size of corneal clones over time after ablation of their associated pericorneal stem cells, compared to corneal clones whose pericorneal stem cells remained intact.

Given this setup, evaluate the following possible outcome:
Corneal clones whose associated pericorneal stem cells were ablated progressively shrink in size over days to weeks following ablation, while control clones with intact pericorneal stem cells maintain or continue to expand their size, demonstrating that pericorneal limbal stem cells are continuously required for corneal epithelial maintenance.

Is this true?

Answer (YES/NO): YES